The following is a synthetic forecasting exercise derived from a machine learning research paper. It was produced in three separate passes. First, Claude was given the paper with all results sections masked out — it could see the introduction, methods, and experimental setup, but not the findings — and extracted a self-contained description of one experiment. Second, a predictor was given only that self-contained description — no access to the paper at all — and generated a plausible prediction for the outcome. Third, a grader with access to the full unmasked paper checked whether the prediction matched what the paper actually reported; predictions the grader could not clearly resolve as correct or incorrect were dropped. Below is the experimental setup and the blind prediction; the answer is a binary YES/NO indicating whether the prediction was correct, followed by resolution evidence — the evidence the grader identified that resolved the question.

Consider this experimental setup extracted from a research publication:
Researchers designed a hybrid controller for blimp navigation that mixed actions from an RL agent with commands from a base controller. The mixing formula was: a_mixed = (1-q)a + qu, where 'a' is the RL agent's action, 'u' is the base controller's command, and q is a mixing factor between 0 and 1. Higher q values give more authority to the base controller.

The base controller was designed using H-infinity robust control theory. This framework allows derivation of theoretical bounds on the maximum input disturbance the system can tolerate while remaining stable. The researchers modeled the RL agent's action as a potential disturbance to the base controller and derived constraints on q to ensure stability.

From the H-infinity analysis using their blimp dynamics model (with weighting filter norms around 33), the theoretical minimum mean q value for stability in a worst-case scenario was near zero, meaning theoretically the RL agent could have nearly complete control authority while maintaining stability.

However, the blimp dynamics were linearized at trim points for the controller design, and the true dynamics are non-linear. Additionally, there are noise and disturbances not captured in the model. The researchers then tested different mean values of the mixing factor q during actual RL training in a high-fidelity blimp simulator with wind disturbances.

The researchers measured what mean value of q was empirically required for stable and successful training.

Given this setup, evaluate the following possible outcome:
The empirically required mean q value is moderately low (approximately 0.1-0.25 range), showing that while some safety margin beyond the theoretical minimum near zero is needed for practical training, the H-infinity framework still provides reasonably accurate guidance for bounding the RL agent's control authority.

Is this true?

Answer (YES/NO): NO